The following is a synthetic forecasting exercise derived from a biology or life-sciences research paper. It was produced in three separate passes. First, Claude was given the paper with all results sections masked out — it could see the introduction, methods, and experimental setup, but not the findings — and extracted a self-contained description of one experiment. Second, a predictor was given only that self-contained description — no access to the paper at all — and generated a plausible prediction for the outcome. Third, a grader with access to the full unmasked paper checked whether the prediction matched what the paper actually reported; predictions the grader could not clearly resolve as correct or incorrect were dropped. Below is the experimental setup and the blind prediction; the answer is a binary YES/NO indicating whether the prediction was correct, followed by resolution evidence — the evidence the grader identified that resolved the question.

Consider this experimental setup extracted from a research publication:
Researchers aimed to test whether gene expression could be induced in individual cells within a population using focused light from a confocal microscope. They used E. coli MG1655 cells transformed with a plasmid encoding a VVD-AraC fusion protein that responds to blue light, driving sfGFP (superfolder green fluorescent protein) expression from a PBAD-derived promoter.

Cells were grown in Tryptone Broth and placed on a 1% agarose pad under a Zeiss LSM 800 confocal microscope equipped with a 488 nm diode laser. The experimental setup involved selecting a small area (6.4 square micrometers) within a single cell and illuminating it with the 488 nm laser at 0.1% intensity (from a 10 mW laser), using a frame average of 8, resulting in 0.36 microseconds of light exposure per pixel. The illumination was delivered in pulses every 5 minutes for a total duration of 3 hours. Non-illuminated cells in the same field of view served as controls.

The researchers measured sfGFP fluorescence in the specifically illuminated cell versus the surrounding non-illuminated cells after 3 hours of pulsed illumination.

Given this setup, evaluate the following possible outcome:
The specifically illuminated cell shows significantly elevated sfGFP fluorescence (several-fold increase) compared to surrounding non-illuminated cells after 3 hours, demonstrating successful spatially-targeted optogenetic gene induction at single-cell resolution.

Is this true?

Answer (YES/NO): YES